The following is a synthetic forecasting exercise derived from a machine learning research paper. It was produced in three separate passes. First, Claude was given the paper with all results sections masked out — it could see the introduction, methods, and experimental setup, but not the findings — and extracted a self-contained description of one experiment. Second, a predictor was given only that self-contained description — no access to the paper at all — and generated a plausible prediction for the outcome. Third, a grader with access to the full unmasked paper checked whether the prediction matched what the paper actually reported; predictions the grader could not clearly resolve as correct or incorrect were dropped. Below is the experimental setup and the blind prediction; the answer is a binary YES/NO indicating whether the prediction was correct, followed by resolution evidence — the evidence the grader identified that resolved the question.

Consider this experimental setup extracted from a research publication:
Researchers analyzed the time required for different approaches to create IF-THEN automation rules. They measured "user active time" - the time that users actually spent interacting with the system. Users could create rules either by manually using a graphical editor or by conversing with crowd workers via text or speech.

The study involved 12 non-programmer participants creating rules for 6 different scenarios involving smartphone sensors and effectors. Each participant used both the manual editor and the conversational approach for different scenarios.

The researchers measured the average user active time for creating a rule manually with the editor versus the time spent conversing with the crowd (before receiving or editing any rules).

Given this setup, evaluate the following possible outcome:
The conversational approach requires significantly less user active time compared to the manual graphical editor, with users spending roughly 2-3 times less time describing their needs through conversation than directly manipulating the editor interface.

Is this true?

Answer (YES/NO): NO